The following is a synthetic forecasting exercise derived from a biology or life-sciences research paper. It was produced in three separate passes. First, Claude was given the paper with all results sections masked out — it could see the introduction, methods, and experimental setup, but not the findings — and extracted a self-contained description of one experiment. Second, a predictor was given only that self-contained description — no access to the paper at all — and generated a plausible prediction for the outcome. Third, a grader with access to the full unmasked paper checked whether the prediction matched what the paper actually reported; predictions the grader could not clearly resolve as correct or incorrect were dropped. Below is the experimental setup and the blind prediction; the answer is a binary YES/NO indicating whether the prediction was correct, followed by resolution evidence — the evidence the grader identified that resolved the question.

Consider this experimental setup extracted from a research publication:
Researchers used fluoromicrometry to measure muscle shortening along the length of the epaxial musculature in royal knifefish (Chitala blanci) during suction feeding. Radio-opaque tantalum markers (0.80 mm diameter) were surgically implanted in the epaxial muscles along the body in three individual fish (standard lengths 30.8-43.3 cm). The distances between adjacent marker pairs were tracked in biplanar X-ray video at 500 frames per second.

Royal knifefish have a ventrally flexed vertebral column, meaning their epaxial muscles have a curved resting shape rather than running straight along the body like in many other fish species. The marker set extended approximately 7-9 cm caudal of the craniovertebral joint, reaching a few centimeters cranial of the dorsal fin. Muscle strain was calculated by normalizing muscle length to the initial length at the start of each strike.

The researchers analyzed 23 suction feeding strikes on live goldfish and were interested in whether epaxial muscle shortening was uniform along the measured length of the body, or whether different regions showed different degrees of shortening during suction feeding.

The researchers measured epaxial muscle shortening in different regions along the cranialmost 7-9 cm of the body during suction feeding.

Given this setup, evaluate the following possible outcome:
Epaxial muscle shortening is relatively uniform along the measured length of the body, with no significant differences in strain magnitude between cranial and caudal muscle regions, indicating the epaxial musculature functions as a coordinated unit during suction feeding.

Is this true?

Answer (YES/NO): NO